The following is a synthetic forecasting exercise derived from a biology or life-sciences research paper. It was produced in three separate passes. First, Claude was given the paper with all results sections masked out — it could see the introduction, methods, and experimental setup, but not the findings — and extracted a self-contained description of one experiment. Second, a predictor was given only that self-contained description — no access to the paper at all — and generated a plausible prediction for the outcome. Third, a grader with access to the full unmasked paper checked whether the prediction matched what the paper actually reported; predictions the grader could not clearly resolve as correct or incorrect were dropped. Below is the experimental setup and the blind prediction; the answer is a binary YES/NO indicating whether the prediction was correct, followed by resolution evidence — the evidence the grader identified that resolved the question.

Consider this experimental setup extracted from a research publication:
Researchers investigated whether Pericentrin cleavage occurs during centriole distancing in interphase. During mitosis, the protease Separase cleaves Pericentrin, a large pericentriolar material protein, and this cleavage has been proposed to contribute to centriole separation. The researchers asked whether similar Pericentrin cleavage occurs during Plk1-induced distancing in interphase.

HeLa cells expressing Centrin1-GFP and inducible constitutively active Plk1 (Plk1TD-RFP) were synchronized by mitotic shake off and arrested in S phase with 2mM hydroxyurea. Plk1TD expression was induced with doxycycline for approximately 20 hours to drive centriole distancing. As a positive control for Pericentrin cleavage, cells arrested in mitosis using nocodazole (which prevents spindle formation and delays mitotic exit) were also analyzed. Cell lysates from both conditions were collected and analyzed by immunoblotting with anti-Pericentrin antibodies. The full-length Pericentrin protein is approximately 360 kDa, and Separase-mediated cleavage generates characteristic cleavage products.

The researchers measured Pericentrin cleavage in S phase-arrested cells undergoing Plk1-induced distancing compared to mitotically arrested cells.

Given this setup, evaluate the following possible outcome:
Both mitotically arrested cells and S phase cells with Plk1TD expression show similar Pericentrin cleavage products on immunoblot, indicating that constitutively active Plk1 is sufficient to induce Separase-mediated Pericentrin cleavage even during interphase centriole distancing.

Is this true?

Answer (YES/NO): NO